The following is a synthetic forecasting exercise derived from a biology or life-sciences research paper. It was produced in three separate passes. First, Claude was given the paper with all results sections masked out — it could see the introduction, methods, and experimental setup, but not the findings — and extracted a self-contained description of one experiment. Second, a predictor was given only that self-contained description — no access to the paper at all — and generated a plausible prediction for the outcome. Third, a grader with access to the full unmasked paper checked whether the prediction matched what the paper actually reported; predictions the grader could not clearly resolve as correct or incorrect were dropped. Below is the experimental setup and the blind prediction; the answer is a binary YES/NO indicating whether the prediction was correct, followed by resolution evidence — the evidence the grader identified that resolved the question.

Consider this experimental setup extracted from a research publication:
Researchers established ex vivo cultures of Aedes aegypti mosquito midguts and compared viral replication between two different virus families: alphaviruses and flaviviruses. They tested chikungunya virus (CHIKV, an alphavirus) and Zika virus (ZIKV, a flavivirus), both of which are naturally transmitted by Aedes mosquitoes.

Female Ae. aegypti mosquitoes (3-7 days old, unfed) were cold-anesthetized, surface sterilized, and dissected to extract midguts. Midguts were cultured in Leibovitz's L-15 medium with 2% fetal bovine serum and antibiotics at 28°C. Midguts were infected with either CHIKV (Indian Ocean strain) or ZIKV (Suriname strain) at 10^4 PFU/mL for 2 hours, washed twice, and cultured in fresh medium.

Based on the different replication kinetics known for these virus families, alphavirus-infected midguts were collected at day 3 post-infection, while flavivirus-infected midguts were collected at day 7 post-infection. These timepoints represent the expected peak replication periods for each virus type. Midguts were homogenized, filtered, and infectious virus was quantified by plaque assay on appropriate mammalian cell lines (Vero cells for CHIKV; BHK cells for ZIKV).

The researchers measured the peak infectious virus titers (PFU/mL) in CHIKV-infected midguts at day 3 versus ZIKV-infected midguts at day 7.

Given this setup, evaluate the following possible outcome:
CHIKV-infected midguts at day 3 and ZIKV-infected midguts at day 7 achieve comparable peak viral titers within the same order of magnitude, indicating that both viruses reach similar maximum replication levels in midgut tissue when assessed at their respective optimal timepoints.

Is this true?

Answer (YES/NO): NO